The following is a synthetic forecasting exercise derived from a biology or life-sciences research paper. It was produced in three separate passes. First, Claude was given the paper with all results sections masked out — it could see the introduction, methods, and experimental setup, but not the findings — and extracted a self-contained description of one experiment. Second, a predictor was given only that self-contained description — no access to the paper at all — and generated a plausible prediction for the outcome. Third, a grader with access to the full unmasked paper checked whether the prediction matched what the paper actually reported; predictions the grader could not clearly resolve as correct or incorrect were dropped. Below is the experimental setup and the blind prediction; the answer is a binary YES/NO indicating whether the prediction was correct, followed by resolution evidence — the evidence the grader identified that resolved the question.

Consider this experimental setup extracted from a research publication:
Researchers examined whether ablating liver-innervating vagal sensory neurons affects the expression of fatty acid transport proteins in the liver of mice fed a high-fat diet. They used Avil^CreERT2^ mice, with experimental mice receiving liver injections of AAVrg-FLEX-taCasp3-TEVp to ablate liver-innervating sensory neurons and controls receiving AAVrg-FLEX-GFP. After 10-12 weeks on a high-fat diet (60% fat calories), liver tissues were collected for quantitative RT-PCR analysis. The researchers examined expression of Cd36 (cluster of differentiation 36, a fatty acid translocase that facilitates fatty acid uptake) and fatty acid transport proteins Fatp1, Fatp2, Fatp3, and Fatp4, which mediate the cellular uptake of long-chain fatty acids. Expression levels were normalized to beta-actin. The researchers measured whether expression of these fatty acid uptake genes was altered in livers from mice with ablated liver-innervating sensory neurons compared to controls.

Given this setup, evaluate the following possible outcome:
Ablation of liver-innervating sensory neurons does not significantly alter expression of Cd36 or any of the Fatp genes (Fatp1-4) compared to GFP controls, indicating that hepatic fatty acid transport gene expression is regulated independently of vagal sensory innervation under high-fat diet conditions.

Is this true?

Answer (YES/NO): NO